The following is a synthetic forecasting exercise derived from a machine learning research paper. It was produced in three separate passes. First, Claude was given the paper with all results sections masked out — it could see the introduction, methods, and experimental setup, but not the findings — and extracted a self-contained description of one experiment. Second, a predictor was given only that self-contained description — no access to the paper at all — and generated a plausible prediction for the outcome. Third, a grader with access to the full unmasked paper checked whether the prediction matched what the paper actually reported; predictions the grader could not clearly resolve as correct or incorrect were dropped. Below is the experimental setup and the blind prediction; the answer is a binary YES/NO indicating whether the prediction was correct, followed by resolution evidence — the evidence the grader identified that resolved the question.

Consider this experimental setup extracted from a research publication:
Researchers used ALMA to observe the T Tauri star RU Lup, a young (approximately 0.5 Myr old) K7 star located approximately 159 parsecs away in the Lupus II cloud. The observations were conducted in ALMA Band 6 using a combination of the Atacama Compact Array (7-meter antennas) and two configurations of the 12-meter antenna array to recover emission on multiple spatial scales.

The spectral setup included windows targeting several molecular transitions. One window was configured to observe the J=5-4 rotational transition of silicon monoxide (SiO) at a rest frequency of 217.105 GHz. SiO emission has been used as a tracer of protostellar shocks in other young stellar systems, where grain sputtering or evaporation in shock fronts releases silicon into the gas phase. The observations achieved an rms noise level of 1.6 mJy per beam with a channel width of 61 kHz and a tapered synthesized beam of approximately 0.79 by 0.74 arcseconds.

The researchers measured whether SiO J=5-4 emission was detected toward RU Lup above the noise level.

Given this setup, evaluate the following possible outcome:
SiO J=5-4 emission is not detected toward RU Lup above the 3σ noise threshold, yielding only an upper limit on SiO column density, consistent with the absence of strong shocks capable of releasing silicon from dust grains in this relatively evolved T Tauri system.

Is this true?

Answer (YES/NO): NO